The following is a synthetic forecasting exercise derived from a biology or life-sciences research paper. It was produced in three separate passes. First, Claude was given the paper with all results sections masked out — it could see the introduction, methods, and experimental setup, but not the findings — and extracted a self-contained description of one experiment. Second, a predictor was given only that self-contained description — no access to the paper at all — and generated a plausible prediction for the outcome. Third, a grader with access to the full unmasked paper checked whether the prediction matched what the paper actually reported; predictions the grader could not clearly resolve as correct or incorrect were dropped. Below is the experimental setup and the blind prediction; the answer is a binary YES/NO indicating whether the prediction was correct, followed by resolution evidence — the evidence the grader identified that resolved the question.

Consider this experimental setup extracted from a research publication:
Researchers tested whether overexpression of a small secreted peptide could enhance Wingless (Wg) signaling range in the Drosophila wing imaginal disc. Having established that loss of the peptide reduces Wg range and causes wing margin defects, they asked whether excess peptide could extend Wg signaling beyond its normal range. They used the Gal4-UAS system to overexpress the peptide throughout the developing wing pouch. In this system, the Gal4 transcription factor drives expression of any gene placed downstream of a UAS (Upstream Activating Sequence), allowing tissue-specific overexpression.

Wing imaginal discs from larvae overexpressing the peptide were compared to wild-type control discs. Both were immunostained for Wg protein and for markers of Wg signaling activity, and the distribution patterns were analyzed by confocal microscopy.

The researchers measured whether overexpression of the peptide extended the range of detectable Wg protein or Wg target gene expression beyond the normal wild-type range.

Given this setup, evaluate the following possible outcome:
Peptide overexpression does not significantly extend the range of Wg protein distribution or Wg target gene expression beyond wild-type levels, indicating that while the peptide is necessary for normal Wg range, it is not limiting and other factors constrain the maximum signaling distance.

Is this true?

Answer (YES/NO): NO